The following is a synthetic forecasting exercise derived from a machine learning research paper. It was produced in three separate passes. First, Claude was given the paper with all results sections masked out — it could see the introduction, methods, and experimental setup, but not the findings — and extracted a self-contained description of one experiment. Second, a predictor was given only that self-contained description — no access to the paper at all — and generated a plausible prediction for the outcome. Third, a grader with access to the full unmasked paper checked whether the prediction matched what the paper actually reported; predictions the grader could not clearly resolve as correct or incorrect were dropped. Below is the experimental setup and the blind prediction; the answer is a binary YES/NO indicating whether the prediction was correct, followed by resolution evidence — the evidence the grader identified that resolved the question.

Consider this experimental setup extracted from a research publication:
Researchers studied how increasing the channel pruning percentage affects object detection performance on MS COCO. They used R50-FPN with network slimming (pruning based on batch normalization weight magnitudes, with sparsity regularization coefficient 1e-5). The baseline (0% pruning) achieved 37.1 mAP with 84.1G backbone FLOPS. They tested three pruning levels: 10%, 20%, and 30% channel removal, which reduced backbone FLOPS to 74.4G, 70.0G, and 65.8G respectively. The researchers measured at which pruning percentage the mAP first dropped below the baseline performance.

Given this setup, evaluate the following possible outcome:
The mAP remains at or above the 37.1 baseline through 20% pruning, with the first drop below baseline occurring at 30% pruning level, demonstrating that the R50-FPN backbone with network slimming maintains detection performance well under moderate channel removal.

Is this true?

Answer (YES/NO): NO